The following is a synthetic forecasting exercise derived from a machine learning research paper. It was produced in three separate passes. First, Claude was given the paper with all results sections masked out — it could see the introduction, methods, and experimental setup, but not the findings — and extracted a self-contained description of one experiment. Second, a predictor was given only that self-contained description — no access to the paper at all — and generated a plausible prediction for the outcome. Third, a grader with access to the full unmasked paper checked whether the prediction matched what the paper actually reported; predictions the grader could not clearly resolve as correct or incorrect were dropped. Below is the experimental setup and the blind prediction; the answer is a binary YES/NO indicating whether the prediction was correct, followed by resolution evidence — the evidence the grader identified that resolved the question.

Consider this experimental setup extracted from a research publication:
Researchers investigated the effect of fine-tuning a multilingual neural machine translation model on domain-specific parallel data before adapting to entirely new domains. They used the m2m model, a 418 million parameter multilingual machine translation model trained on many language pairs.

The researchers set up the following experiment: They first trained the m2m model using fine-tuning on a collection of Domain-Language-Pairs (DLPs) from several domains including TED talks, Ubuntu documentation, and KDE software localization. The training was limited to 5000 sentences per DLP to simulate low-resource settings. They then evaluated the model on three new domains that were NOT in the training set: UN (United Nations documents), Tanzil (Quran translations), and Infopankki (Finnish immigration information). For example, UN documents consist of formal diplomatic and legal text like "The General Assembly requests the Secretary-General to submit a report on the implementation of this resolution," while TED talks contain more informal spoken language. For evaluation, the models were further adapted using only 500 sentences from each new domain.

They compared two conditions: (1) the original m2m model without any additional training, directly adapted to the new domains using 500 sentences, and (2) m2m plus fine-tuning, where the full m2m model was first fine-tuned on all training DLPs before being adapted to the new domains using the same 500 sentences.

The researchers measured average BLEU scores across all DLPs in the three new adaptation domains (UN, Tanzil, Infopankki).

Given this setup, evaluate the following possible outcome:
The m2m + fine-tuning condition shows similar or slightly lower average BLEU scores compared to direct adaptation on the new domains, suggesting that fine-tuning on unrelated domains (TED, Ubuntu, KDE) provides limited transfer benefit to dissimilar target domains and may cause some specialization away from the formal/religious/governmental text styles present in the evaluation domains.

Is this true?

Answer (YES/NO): YES